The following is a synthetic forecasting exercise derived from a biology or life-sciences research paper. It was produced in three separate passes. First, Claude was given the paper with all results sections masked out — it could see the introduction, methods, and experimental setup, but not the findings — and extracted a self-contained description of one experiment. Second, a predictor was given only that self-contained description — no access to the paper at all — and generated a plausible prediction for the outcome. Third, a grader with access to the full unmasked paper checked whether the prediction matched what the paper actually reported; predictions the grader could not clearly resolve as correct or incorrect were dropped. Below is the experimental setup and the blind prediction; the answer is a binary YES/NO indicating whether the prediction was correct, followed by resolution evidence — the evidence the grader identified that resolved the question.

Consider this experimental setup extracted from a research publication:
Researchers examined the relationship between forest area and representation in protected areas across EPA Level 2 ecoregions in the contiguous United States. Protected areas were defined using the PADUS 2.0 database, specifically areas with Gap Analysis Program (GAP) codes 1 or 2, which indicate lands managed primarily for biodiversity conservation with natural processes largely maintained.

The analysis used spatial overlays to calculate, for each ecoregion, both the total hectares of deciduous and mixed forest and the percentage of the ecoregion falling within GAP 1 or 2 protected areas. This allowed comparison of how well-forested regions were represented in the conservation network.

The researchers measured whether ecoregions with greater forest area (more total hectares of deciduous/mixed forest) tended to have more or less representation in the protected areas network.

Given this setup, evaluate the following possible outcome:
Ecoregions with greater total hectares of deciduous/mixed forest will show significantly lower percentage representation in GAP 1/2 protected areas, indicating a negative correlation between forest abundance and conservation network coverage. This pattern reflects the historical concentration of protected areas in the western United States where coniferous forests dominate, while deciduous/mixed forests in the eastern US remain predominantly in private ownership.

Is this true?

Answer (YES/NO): YES